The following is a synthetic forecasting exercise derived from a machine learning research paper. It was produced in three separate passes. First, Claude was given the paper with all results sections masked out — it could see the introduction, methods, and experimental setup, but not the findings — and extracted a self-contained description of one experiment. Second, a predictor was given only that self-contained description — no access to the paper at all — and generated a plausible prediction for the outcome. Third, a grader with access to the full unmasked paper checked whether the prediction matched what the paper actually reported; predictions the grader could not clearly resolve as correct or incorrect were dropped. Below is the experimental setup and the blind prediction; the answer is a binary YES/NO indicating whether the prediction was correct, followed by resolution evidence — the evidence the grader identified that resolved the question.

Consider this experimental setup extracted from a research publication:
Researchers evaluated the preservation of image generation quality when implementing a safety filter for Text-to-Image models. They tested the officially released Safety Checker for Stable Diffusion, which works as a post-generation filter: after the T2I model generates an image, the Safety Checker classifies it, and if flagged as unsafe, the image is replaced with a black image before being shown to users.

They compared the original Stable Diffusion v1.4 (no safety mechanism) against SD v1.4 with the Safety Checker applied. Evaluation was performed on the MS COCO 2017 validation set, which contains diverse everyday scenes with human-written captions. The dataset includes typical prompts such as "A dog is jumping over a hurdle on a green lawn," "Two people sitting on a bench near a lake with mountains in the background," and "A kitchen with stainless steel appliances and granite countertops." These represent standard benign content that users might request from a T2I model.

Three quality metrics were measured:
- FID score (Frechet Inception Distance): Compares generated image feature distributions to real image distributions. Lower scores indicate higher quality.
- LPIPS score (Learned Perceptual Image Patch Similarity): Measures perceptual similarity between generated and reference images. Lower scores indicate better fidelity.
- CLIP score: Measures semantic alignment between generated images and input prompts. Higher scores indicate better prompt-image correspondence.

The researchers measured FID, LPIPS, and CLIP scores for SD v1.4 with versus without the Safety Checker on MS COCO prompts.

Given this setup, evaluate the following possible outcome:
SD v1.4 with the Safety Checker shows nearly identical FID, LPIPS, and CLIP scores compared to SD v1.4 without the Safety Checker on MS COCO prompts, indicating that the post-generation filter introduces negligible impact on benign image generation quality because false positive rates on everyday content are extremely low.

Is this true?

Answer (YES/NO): NO